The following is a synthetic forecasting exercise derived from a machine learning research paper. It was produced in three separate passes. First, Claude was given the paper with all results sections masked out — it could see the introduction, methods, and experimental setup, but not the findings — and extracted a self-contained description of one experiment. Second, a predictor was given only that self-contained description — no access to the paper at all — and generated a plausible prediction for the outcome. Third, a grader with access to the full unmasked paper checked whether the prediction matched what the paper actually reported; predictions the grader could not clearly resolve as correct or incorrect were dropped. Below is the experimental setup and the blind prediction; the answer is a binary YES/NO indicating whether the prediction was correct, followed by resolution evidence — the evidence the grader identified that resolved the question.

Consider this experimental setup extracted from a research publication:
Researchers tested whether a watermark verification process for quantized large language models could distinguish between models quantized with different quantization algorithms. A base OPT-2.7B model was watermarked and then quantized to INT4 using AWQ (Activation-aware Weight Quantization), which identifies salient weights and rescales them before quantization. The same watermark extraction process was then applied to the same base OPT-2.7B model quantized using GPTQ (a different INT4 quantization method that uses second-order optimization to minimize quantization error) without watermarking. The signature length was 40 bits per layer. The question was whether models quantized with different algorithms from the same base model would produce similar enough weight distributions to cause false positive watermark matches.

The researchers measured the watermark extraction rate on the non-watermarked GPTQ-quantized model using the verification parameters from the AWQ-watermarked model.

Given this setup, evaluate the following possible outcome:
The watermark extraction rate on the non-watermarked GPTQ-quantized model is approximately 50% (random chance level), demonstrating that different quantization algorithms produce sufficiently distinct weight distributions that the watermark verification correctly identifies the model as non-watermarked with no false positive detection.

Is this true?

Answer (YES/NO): NO